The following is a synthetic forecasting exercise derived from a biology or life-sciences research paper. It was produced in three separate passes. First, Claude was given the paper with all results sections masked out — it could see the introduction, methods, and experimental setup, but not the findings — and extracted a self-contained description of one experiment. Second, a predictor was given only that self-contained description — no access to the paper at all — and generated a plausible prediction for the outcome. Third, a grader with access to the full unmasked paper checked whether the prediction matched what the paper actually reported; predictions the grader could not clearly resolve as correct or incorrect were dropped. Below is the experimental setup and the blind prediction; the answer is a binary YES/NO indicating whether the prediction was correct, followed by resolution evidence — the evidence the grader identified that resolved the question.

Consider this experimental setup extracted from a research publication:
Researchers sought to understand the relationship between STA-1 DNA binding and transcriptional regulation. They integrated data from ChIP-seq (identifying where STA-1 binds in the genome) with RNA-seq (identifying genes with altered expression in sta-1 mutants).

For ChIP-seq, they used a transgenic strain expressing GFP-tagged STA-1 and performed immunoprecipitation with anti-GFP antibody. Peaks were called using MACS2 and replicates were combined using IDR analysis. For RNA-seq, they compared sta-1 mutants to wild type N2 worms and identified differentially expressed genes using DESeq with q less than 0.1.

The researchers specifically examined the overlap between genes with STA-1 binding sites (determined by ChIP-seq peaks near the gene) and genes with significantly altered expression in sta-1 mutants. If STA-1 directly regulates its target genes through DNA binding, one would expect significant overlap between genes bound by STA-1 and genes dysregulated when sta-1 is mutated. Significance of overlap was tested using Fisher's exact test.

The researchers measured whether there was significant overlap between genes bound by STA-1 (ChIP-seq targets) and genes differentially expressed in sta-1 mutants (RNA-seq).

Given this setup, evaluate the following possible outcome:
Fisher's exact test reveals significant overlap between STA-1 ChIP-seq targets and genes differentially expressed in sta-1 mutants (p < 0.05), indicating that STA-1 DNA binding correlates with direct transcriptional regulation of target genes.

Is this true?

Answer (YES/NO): YES